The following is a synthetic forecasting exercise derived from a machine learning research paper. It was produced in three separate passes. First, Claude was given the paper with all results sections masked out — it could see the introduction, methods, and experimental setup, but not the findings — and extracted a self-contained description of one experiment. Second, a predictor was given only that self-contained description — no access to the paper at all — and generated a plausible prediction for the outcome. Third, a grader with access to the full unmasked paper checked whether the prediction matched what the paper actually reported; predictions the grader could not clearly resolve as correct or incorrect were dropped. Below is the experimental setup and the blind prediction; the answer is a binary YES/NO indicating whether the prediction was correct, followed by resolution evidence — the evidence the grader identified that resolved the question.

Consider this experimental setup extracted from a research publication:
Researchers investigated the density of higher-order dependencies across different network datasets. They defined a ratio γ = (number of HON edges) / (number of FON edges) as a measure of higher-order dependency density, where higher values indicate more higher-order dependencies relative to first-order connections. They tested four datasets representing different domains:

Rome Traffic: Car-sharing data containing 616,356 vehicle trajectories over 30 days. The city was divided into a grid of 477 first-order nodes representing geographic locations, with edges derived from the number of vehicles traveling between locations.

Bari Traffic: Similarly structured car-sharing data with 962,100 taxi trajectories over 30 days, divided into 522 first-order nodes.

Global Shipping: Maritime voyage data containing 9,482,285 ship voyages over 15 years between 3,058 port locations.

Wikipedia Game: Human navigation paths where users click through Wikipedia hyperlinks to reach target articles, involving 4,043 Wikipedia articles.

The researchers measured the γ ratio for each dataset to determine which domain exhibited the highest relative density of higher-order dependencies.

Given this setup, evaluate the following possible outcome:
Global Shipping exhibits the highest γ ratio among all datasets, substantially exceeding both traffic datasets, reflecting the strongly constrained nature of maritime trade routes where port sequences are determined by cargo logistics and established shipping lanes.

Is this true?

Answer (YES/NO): NO